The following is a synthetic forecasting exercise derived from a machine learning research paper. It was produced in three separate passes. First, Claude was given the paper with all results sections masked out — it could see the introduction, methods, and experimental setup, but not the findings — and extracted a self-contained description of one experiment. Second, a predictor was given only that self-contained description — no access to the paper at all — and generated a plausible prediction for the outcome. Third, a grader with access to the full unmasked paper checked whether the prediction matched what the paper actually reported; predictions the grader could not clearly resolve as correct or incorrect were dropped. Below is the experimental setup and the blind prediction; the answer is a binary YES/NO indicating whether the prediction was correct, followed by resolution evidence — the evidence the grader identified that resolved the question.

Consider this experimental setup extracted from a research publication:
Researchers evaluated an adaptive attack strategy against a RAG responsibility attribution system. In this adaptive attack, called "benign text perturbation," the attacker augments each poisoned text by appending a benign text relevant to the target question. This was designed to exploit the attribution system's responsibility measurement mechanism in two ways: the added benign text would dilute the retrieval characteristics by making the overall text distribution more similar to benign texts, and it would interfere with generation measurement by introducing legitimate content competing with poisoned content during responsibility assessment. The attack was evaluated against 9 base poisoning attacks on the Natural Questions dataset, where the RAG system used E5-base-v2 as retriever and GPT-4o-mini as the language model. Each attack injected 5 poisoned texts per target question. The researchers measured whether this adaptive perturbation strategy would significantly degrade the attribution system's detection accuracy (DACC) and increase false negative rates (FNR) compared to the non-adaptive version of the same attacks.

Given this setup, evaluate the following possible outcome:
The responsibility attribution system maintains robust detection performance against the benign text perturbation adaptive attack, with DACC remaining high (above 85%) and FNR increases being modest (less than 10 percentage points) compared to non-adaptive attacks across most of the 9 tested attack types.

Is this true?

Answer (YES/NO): YES